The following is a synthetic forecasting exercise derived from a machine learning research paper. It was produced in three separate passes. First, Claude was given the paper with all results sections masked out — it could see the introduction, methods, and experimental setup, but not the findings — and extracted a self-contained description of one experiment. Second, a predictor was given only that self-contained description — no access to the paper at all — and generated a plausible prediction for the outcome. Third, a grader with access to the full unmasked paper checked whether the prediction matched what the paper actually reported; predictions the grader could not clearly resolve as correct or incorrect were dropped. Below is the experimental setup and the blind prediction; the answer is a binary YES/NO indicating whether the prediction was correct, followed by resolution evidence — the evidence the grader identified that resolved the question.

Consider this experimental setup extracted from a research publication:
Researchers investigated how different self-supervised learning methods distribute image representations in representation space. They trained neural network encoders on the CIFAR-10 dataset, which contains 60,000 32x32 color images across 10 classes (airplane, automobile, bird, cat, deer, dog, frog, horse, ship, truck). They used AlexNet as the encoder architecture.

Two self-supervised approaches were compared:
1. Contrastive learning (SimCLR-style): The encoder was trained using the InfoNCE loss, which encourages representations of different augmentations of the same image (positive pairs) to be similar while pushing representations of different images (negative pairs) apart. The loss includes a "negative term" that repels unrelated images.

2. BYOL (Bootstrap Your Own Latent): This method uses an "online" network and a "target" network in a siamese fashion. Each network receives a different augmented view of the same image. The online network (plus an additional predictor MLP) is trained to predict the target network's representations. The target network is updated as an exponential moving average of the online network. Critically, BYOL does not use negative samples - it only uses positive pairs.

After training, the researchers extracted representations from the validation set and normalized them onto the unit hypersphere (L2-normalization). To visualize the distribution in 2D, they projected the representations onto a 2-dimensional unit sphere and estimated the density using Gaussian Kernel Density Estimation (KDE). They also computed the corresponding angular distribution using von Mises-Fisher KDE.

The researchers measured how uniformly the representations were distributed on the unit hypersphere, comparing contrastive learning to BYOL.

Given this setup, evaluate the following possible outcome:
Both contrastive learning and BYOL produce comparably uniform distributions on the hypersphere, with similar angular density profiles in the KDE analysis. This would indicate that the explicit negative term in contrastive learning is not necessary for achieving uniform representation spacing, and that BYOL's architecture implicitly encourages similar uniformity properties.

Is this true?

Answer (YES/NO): NO